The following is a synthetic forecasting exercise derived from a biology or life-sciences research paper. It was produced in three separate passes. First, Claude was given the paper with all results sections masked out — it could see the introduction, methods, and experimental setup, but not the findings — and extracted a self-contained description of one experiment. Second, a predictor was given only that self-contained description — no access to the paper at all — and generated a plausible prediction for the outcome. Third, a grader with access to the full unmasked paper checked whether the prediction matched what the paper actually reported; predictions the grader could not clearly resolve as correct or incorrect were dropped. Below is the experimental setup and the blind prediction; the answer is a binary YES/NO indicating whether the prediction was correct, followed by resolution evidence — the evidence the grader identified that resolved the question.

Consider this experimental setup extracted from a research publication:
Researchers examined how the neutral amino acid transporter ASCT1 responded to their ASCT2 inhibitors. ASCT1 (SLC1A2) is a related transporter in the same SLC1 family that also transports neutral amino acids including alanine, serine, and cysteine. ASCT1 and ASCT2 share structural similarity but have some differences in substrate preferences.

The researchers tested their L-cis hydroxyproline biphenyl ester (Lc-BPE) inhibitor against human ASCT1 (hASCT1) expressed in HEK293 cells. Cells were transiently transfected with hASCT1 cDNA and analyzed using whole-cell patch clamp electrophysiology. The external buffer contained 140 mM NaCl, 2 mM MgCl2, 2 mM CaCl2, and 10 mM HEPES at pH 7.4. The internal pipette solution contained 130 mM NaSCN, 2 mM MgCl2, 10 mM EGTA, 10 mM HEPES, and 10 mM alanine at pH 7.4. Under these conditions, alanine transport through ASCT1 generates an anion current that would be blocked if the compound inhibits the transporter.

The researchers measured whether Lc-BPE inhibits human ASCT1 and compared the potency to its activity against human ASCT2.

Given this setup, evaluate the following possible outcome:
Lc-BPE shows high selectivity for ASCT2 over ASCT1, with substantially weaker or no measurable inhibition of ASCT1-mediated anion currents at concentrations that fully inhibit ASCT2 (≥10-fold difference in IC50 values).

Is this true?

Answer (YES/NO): NO